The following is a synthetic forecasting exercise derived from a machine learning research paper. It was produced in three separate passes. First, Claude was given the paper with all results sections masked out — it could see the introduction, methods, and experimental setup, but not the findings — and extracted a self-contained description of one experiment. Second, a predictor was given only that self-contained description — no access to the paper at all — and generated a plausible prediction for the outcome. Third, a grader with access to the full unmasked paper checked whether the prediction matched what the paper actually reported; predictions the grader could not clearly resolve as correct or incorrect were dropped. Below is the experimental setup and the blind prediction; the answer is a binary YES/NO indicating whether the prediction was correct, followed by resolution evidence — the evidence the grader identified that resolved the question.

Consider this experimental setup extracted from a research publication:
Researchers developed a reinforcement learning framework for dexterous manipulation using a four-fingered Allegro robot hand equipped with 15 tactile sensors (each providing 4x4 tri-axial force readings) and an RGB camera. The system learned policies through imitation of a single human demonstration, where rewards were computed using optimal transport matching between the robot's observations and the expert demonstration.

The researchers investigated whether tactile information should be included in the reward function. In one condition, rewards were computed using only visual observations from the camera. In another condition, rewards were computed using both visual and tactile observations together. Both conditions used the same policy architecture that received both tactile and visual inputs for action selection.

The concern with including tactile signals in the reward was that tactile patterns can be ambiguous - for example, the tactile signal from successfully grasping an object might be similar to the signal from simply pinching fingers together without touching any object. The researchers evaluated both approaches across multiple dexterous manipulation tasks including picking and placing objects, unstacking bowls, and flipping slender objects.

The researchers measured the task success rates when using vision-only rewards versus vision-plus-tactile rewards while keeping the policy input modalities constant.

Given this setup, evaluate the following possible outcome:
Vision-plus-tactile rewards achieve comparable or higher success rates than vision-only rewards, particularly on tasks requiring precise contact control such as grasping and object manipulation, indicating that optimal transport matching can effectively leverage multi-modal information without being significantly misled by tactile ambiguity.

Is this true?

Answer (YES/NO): NO